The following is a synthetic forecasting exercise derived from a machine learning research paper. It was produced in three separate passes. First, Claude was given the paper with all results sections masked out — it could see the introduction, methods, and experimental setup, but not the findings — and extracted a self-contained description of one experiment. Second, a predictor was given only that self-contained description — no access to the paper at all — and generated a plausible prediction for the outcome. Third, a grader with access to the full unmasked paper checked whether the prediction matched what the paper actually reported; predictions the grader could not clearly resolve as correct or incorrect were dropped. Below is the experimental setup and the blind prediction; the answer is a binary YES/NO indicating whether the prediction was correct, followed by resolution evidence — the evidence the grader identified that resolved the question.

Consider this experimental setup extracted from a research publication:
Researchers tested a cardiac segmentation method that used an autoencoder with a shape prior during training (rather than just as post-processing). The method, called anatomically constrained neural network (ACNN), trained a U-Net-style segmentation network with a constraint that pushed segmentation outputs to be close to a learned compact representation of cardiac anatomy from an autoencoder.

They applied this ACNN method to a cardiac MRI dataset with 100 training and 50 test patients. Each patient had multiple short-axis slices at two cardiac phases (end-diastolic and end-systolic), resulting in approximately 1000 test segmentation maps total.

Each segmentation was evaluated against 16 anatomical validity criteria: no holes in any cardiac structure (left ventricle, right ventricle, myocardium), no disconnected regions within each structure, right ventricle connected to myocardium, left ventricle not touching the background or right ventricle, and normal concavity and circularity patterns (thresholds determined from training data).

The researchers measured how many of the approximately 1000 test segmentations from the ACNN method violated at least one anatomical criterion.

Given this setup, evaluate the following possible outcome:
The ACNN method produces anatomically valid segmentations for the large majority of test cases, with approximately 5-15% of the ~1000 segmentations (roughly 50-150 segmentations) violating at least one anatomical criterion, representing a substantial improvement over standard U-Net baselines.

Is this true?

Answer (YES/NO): YES